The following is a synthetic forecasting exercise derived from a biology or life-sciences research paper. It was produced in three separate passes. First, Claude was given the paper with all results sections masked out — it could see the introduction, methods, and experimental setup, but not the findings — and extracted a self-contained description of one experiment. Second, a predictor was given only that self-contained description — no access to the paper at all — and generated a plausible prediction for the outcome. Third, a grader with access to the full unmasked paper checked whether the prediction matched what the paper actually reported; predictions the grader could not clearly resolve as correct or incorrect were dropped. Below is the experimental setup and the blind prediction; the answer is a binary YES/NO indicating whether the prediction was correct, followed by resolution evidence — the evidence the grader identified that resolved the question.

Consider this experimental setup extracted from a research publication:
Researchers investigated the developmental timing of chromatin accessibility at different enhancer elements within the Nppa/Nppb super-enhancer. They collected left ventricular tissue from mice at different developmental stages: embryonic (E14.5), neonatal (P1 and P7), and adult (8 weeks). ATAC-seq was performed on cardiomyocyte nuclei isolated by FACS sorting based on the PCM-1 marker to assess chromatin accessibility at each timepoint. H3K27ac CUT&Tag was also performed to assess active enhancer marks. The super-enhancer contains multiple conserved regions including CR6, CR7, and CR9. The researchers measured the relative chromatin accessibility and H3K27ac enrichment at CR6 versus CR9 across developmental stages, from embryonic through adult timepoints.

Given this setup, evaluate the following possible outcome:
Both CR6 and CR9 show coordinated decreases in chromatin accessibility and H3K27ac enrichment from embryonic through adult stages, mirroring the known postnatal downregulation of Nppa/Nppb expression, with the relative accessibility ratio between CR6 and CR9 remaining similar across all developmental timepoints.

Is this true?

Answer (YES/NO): NO